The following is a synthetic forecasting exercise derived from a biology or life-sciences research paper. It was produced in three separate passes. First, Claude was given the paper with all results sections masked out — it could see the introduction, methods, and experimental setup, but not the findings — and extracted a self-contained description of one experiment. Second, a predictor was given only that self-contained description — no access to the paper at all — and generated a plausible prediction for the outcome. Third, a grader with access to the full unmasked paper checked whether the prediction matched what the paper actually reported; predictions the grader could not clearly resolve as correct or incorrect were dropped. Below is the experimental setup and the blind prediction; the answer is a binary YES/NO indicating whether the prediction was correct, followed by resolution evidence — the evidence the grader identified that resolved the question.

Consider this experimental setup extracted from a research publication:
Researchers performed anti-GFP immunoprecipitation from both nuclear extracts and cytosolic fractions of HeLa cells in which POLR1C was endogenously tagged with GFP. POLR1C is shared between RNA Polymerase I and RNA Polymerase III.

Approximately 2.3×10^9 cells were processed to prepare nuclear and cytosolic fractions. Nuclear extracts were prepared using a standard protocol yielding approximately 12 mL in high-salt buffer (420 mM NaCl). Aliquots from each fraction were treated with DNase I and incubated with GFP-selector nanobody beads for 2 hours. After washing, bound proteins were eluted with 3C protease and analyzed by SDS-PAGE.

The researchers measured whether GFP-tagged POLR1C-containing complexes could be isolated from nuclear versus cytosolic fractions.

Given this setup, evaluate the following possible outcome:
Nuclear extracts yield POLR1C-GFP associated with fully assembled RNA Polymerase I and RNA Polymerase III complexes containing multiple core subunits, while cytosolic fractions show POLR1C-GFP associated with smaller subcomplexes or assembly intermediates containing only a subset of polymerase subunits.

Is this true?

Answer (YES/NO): NO